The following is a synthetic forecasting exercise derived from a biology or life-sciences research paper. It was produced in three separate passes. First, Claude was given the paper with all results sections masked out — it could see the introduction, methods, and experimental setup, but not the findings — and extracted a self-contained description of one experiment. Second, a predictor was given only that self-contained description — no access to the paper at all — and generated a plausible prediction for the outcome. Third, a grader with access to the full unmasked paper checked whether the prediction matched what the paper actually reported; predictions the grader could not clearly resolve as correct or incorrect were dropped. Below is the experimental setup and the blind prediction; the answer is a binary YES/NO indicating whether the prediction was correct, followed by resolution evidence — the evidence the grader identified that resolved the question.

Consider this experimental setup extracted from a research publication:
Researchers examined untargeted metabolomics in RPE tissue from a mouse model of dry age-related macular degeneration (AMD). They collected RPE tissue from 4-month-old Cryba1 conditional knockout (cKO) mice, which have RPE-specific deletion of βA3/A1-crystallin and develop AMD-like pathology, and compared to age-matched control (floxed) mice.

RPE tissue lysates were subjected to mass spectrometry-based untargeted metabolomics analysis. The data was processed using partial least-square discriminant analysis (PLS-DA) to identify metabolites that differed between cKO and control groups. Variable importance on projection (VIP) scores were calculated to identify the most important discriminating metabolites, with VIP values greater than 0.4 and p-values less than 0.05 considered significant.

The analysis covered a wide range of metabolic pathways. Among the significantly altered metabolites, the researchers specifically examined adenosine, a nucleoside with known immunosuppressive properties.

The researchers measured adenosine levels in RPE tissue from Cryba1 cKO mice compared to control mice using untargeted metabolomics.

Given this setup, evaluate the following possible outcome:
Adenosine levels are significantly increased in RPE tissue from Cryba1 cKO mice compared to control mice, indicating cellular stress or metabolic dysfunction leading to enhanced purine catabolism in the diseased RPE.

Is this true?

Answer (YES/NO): NO